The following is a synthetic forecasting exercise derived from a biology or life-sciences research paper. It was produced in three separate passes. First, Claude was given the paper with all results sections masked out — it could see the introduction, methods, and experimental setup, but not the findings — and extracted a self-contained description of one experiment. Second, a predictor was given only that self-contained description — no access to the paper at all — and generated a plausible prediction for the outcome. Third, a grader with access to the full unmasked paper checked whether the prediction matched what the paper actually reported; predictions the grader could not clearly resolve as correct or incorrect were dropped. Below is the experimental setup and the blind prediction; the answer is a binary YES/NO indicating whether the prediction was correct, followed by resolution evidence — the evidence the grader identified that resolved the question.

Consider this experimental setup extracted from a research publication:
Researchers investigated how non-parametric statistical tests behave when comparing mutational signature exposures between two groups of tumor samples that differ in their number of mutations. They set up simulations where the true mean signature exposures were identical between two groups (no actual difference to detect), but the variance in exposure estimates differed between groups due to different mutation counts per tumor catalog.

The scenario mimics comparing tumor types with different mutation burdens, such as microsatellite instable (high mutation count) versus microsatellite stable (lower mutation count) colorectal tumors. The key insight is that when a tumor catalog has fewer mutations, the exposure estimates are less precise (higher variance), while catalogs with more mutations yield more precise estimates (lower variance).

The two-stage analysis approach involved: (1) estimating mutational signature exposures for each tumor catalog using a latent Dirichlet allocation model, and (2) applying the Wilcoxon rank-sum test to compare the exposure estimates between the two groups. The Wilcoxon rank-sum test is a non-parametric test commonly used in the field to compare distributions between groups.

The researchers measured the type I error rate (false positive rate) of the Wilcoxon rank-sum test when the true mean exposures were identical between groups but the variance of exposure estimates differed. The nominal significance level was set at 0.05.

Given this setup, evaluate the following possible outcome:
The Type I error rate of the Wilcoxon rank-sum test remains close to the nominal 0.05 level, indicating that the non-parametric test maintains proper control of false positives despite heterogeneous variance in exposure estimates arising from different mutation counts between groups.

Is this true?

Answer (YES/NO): NO